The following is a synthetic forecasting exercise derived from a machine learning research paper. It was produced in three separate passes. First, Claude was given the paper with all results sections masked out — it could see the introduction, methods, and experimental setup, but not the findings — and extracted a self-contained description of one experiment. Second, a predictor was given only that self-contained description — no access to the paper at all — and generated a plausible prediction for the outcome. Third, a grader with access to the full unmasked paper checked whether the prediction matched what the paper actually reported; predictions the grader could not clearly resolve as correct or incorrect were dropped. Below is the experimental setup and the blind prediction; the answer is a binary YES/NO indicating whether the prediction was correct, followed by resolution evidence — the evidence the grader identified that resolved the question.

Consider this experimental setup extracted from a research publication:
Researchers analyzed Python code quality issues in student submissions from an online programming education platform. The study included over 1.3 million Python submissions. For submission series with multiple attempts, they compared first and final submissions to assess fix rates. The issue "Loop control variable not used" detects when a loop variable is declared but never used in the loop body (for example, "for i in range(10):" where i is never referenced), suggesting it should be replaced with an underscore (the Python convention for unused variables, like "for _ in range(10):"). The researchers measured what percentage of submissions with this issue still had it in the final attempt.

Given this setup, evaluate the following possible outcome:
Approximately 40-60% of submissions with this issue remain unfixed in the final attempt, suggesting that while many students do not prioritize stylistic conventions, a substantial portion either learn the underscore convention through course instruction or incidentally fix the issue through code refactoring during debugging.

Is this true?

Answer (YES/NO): NO